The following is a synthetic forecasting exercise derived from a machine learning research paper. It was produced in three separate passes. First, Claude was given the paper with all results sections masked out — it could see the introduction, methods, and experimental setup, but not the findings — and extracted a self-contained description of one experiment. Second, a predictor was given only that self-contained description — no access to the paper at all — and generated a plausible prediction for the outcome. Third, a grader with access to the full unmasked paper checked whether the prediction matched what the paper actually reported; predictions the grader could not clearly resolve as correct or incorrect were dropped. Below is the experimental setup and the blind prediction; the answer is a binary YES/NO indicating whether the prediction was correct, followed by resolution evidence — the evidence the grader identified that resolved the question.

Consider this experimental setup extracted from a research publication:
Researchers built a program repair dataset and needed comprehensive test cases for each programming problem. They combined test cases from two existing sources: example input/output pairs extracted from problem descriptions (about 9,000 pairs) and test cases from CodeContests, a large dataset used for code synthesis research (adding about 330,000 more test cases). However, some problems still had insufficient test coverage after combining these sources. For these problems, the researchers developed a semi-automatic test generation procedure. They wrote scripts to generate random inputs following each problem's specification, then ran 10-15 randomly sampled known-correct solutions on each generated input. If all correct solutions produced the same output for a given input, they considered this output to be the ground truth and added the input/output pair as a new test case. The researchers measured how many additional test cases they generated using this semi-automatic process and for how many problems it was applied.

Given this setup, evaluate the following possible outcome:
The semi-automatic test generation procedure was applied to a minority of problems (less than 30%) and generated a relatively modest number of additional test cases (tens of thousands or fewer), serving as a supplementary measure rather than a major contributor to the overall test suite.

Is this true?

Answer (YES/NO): YES